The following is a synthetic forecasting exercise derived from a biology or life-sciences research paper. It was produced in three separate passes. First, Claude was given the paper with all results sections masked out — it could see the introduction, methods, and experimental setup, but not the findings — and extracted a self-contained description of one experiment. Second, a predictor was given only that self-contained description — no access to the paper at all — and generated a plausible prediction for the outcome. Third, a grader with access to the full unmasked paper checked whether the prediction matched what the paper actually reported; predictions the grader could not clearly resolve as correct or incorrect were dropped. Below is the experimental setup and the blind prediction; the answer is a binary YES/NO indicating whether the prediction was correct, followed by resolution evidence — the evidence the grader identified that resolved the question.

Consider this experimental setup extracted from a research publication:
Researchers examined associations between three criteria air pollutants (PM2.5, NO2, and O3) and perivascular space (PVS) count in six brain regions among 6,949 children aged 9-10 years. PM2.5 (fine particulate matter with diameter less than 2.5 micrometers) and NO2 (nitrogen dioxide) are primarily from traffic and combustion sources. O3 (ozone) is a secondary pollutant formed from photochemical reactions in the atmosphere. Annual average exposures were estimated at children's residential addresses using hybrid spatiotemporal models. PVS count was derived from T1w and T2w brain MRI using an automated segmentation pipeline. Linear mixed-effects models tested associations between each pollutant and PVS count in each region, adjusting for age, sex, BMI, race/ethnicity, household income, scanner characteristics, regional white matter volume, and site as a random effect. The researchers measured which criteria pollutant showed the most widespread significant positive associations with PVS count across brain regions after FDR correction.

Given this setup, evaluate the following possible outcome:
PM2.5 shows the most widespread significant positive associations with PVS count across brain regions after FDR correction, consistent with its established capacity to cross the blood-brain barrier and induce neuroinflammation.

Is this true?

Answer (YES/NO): NO